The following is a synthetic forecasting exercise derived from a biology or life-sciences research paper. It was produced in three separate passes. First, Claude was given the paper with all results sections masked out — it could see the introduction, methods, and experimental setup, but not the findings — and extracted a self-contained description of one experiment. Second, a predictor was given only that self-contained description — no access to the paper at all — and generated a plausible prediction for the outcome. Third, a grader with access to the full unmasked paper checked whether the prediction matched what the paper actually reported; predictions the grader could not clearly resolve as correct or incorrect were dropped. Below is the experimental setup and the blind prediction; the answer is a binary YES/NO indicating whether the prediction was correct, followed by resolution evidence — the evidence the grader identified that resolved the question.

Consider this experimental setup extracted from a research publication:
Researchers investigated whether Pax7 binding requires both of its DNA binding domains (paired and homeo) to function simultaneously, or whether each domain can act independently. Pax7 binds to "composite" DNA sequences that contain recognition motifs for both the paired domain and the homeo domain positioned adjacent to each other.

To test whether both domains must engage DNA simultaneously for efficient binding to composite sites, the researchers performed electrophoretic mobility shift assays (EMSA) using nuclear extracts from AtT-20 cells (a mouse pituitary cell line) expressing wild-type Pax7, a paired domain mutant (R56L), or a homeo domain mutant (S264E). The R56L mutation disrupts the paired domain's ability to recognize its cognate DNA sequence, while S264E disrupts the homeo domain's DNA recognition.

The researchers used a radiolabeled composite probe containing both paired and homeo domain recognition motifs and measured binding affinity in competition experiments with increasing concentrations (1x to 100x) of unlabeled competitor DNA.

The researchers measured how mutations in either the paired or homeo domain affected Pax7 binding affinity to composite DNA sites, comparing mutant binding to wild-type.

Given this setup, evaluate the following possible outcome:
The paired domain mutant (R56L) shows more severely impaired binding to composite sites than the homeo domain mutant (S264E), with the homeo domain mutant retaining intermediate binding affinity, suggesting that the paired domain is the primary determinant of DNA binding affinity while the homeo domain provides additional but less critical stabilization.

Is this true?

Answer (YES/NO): NO